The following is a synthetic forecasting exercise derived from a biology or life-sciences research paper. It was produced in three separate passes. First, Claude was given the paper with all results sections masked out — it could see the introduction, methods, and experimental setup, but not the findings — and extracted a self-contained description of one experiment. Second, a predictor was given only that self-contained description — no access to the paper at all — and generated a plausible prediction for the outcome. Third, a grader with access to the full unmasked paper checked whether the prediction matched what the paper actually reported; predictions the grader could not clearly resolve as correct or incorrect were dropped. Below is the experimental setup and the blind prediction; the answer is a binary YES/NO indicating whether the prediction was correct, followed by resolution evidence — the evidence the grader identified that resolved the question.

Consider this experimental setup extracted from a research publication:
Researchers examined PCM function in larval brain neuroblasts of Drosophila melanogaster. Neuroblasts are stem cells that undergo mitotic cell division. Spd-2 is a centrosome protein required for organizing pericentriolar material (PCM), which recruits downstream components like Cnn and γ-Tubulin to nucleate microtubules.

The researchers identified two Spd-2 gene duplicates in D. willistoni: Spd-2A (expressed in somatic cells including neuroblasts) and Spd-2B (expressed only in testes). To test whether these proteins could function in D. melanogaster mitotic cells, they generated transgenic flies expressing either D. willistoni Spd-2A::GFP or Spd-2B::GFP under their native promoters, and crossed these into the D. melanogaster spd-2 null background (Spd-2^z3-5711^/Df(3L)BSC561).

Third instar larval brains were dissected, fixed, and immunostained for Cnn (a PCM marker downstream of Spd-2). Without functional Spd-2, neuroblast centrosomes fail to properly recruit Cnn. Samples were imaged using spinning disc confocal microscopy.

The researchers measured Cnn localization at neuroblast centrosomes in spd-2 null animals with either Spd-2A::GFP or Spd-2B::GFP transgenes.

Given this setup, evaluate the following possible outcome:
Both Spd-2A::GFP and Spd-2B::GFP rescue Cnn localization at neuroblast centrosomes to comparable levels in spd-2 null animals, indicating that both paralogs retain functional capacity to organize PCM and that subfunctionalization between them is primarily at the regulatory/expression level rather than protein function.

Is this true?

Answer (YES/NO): NO